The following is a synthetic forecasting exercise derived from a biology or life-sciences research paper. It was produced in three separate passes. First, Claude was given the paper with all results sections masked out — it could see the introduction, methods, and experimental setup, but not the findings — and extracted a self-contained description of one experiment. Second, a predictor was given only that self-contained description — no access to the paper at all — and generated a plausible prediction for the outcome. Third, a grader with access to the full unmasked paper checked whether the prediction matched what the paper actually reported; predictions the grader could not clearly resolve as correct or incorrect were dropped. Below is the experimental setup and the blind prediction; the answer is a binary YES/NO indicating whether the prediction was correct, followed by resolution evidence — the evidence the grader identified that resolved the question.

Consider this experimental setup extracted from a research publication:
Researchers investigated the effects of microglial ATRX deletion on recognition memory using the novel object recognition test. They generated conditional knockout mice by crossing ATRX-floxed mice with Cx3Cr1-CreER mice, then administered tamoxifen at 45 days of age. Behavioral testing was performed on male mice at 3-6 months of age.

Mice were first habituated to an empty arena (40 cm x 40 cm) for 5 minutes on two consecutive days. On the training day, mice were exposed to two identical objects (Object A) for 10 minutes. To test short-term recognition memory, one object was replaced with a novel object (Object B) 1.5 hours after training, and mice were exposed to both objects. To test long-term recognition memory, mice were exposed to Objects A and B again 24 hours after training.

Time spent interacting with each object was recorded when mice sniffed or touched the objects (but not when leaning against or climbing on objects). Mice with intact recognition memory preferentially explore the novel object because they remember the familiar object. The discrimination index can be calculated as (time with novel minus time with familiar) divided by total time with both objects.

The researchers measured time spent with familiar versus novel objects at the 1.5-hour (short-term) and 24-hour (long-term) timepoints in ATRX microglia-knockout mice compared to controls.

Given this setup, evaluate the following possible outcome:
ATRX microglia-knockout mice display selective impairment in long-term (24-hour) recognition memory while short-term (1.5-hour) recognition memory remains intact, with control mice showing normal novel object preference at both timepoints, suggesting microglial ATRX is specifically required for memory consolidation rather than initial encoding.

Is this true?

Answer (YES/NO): NO